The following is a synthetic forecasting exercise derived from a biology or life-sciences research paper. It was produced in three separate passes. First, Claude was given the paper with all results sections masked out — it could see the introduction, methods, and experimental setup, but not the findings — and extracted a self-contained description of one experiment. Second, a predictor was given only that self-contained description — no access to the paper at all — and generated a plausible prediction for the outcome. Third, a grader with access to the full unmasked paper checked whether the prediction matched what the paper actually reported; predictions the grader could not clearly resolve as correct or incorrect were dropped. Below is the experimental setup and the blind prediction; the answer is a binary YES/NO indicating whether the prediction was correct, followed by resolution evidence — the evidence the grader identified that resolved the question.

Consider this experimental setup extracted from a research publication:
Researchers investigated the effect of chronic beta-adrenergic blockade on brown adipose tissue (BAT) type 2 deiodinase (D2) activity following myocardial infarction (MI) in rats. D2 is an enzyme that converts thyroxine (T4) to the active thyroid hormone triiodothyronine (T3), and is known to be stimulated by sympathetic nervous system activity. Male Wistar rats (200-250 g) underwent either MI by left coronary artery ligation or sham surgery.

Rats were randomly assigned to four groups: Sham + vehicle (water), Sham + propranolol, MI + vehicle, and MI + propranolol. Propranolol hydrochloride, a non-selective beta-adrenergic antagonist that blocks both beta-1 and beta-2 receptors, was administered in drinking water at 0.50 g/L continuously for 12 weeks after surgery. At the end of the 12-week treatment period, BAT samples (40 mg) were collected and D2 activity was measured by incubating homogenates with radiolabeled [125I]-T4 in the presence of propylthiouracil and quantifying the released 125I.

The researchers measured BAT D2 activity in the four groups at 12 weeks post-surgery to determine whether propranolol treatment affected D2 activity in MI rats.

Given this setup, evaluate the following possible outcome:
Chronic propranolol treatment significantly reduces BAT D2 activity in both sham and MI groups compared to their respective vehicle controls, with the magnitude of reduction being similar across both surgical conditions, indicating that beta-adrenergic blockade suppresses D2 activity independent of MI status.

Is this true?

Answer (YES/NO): NO